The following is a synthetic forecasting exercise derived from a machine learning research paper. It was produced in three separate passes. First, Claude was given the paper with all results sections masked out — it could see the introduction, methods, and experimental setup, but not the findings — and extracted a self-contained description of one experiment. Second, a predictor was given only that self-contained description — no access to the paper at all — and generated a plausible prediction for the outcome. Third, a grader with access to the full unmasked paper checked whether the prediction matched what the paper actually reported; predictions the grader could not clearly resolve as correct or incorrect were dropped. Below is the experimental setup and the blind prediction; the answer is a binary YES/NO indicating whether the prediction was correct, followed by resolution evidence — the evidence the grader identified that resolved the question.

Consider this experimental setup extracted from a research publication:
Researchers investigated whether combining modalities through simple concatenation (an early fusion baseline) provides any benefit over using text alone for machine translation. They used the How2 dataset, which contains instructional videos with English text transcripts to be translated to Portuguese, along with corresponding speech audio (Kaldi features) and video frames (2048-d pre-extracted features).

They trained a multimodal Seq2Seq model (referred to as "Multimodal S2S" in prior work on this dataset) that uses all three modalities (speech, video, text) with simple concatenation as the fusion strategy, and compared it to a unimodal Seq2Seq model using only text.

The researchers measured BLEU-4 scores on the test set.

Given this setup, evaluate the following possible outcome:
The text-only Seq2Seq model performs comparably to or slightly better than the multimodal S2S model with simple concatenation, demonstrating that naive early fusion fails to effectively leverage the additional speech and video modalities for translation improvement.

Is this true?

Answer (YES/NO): YES